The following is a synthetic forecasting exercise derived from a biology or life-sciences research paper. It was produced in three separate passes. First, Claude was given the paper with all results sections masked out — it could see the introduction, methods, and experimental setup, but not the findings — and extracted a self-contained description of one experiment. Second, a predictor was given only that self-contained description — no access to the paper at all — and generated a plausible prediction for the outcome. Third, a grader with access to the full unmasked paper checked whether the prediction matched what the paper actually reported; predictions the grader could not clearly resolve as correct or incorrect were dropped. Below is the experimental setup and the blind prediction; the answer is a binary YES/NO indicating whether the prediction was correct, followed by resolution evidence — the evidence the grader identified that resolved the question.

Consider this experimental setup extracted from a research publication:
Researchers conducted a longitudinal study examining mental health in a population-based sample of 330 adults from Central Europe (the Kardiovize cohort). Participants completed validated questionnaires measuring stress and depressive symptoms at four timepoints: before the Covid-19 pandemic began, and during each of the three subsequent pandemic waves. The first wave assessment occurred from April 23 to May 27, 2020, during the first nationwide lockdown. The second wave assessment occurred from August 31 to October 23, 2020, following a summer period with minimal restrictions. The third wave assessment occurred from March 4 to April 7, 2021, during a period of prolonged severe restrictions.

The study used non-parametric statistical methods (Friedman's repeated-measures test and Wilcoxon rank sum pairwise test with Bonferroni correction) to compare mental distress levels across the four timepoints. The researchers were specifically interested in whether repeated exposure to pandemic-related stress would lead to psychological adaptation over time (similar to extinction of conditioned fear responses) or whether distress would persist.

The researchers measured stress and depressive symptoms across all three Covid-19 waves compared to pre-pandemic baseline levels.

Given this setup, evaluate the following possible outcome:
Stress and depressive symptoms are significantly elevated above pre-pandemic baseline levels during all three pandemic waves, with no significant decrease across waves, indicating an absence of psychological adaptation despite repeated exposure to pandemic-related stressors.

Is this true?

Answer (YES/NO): NO